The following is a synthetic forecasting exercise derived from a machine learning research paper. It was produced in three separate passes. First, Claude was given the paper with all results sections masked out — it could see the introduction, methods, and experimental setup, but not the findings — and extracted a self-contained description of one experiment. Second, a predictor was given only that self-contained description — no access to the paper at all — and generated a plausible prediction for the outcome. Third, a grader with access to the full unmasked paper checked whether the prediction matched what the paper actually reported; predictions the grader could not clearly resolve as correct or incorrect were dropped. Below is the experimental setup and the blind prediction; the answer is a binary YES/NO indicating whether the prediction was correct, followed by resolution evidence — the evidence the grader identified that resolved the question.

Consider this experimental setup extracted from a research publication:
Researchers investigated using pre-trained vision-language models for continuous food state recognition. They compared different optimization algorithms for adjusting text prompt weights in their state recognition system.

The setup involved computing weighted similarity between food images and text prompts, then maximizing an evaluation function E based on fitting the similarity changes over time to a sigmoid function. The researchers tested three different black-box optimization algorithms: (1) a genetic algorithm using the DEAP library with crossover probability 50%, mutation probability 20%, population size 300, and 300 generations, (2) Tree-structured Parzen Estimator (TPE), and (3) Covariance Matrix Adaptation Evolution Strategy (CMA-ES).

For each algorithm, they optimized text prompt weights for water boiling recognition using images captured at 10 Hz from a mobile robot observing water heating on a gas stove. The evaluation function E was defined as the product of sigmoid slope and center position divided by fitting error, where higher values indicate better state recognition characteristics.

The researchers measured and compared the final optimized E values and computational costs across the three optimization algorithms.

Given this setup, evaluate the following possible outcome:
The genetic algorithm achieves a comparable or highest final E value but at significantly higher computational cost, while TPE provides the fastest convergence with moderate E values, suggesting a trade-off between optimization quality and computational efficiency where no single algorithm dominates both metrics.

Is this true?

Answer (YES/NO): NO